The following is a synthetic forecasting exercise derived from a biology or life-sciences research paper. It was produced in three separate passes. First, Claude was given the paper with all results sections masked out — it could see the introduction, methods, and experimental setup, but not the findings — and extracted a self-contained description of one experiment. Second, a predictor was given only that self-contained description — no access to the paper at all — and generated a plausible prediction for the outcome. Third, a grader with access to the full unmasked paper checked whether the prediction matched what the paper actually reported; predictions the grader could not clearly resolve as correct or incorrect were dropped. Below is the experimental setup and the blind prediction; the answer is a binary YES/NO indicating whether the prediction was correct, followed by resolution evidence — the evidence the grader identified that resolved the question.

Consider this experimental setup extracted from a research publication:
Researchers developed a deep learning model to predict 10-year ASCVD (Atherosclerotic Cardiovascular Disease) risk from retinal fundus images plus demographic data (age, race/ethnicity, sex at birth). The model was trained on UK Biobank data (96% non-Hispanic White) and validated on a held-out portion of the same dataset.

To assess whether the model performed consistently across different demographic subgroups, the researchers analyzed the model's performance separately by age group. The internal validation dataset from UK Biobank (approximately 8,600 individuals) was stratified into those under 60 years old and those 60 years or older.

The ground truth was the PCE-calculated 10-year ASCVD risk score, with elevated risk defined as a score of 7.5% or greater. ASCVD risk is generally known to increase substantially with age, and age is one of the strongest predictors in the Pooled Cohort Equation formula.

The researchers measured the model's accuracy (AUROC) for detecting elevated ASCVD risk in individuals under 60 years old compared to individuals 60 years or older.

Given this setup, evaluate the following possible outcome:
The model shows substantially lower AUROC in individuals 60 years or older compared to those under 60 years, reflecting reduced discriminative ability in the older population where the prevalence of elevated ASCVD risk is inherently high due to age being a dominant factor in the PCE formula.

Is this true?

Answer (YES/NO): NO